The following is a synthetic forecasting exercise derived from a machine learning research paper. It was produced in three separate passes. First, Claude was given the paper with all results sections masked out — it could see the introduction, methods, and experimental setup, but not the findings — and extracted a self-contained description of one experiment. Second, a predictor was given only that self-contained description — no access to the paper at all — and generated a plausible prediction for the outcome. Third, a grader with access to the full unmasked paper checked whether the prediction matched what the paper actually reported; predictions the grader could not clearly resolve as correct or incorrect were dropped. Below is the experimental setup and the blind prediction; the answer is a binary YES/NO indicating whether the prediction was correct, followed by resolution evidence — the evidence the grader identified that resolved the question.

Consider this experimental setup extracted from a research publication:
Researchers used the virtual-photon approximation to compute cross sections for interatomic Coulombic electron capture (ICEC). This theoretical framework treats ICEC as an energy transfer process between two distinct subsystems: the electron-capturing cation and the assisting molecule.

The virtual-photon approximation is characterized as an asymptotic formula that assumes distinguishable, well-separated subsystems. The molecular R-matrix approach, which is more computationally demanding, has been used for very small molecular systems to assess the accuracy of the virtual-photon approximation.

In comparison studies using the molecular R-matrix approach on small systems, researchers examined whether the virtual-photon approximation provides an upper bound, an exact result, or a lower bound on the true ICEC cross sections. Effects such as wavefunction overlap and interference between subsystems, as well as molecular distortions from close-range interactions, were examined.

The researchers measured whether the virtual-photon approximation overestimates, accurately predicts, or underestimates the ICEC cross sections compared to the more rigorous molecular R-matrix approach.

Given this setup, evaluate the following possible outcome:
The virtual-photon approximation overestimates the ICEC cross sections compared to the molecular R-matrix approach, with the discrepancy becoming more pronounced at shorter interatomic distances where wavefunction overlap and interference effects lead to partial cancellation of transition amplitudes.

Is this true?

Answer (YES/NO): NO